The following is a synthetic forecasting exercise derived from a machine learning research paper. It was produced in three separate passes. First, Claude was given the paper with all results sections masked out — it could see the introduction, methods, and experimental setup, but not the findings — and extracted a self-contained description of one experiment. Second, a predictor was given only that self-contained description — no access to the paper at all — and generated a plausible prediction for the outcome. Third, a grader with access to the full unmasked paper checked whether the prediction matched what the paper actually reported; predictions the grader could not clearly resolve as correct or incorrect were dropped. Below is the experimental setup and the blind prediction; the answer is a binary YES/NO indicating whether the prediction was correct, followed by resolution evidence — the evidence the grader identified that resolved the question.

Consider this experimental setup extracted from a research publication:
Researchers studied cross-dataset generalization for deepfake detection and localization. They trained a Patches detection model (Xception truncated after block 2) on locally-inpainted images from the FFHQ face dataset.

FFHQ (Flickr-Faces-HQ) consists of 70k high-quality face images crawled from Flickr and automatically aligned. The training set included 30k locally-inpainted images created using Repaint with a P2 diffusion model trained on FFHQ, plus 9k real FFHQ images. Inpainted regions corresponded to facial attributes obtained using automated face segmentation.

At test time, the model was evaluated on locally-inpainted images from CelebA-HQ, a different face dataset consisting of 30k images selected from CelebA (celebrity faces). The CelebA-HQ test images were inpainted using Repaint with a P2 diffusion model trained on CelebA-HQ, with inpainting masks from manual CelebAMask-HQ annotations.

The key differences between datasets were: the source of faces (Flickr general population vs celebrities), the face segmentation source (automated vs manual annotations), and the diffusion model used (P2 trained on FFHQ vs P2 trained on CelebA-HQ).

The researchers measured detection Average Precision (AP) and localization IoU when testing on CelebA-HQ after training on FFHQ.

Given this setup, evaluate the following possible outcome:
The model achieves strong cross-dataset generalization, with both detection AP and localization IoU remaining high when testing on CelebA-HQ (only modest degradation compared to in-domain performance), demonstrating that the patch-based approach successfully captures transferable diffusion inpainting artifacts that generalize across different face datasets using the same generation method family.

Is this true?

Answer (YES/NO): NO